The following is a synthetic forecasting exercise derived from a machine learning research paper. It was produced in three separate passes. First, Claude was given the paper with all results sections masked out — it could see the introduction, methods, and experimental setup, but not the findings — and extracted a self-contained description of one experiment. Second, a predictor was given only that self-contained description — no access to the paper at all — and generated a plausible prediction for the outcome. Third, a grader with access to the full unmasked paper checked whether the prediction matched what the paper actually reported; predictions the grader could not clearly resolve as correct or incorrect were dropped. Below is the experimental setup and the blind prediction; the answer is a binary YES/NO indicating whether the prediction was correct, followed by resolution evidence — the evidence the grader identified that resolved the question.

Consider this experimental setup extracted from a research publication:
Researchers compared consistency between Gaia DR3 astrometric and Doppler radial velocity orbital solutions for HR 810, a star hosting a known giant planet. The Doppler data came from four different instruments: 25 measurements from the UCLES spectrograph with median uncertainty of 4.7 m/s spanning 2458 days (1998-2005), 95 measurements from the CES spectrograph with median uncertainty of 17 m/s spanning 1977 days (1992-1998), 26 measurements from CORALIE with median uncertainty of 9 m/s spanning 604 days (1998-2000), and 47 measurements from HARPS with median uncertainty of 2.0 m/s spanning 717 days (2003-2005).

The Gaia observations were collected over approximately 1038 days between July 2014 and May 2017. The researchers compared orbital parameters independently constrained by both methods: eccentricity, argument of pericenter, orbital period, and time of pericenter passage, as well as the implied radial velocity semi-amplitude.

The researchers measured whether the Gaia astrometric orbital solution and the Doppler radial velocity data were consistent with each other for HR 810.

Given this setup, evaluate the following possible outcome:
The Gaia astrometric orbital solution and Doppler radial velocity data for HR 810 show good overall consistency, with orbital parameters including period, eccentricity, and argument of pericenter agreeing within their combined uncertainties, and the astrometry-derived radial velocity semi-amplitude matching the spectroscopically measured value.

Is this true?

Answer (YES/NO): NO